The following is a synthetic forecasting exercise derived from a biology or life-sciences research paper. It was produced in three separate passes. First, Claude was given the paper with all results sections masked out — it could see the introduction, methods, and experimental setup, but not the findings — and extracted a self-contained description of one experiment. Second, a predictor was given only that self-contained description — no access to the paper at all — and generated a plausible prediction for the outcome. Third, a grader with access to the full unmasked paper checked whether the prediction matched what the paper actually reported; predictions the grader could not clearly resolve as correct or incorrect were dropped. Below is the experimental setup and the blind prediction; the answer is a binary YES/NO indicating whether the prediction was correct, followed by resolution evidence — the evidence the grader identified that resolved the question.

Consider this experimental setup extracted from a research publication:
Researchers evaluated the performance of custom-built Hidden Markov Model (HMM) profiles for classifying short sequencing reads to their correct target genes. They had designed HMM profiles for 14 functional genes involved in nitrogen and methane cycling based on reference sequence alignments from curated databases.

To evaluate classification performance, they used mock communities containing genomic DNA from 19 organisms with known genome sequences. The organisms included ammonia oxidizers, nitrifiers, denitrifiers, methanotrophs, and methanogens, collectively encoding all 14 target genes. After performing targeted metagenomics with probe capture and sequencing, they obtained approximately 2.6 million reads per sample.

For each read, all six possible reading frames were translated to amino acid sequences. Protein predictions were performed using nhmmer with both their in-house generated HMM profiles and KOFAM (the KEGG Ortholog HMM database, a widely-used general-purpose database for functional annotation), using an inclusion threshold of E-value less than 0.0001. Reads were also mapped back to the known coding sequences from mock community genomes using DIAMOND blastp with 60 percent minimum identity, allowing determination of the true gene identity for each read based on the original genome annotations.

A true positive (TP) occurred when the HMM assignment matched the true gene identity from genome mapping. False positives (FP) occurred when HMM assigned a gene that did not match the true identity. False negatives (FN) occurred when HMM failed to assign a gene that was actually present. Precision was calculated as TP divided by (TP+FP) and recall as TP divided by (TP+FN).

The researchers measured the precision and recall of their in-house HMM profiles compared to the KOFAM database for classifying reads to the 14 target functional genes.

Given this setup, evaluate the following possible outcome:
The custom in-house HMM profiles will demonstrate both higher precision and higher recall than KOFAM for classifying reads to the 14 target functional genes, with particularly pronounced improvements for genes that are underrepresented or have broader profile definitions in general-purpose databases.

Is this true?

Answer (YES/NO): NO